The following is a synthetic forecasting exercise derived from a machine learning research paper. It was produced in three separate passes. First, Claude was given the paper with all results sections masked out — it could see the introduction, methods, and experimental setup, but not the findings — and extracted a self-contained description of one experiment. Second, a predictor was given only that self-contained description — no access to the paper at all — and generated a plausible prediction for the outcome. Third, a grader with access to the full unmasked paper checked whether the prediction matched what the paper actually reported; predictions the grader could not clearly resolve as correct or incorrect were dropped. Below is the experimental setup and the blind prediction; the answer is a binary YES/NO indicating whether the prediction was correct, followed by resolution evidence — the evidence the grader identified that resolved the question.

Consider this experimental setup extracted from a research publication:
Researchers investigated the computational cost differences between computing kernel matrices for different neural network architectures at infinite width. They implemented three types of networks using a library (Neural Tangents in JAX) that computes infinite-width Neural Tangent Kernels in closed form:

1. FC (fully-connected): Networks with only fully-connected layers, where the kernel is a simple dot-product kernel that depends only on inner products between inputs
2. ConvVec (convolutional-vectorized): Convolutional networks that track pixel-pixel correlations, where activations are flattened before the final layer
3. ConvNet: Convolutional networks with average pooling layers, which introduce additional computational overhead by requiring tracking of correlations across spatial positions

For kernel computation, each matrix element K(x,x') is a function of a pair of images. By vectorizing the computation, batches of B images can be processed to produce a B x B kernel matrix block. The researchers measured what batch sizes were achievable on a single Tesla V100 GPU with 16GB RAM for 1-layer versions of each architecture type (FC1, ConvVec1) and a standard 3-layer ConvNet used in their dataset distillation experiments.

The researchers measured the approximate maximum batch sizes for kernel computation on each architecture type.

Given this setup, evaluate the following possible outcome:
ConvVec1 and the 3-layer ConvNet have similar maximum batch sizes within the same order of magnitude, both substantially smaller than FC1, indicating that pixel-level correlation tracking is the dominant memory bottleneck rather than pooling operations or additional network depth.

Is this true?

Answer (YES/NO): NO